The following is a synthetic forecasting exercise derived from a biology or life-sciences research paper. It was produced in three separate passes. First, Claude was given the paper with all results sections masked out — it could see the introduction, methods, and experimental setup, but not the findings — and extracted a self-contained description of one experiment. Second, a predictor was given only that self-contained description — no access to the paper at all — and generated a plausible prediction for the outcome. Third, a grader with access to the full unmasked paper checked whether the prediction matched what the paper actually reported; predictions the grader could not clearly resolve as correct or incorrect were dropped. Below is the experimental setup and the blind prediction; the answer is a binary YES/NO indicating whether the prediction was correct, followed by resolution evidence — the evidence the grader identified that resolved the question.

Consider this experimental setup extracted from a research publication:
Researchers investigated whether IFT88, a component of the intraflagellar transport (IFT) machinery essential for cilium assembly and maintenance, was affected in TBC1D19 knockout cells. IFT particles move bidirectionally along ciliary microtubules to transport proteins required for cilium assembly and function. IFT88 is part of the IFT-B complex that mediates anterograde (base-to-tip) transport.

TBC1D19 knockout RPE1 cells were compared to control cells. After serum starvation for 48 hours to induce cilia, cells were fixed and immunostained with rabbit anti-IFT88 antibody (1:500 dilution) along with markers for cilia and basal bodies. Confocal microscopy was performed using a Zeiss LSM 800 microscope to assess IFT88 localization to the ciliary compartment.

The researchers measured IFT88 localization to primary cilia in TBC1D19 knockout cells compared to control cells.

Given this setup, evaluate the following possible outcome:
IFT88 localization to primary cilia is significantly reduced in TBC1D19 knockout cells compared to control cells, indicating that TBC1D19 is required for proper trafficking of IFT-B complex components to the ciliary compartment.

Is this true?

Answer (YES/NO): NO